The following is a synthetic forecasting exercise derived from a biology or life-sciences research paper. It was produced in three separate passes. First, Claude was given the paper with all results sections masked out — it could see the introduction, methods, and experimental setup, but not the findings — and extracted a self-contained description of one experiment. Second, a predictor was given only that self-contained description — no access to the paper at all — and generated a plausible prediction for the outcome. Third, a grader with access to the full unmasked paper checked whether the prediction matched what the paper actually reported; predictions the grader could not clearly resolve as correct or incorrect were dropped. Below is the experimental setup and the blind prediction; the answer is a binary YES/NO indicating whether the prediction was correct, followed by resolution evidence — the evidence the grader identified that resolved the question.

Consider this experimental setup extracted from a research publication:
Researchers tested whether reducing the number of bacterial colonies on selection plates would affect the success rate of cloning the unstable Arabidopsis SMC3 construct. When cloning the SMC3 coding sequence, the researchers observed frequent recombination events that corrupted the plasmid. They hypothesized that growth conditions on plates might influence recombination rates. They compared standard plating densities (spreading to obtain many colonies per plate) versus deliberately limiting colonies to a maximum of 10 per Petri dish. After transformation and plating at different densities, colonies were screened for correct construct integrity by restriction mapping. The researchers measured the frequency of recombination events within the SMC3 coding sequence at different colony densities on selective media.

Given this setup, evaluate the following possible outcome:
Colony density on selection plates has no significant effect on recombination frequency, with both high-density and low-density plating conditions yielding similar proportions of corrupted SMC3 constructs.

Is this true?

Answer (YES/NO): NO